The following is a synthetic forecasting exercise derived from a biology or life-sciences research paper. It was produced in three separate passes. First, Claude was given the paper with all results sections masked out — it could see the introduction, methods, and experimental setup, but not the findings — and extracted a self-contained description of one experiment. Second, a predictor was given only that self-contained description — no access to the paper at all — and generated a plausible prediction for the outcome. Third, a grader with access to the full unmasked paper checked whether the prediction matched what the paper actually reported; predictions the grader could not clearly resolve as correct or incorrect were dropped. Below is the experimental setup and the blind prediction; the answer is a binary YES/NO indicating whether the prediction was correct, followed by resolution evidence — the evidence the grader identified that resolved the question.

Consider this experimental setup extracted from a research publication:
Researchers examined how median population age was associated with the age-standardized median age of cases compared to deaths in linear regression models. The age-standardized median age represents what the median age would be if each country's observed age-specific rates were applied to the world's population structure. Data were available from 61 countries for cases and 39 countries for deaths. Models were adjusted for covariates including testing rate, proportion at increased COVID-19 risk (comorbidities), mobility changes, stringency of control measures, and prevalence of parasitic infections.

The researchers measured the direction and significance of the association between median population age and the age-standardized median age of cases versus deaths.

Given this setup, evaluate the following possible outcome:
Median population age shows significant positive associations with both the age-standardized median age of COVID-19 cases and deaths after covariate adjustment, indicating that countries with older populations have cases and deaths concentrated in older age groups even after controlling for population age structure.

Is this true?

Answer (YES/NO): NO